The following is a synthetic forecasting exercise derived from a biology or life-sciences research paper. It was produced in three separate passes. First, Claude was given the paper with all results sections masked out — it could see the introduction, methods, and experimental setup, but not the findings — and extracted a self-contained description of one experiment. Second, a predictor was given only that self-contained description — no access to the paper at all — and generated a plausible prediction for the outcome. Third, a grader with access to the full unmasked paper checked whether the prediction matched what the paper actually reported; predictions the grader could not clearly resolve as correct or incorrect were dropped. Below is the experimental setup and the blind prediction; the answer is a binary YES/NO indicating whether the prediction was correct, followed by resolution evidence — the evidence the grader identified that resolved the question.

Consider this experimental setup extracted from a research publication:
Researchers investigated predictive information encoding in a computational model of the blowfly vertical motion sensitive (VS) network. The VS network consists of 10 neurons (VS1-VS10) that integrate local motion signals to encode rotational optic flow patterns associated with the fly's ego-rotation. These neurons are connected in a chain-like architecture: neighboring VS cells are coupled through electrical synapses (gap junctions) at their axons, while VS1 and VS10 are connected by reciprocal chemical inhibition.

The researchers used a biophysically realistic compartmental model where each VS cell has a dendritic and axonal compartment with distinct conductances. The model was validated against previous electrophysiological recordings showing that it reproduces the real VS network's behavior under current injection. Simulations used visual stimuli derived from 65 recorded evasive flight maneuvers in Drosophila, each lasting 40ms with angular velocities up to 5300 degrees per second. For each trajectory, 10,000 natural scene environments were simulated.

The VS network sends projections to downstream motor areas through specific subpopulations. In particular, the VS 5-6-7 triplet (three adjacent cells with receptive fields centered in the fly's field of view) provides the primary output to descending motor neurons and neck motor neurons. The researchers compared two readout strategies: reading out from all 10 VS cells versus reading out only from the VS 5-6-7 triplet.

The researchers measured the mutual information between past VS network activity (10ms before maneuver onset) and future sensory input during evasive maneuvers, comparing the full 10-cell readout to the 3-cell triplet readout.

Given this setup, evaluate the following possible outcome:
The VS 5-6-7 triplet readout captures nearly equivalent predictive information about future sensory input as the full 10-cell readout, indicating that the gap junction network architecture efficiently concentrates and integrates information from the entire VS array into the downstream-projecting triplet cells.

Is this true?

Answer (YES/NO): NO